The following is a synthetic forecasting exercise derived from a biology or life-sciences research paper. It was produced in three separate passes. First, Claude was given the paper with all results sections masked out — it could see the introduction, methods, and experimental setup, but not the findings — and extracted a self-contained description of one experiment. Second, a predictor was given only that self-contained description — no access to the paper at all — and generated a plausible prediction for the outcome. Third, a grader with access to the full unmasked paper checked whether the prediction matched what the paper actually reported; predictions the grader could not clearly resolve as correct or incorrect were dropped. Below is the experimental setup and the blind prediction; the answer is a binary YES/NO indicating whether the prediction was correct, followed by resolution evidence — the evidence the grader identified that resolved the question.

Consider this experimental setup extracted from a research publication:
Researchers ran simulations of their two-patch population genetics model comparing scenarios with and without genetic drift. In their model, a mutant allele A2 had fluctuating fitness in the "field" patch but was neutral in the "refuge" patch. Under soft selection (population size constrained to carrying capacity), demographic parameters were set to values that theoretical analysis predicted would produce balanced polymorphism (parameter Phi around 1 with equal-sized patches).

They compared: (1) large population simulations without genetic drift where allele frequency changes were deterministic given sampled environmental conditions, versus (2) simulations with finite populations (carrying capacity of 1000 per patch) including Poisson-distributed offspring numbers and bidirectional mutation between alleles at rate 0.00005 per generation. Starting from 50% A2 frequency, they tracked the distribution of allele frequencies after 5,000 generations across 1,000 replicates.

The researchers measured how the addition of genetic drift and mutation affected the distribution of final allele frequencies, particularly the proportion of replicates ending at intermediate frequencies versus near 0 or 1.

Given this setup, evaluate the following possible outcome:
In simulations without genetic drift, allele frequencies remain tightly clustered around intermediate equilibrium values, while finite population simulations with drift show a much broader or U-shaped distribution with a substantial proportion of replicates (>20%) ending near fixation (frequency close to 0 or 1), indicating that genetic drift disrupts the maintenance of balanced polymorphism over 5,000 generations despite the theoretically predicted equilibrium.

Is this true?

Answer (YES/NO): NO